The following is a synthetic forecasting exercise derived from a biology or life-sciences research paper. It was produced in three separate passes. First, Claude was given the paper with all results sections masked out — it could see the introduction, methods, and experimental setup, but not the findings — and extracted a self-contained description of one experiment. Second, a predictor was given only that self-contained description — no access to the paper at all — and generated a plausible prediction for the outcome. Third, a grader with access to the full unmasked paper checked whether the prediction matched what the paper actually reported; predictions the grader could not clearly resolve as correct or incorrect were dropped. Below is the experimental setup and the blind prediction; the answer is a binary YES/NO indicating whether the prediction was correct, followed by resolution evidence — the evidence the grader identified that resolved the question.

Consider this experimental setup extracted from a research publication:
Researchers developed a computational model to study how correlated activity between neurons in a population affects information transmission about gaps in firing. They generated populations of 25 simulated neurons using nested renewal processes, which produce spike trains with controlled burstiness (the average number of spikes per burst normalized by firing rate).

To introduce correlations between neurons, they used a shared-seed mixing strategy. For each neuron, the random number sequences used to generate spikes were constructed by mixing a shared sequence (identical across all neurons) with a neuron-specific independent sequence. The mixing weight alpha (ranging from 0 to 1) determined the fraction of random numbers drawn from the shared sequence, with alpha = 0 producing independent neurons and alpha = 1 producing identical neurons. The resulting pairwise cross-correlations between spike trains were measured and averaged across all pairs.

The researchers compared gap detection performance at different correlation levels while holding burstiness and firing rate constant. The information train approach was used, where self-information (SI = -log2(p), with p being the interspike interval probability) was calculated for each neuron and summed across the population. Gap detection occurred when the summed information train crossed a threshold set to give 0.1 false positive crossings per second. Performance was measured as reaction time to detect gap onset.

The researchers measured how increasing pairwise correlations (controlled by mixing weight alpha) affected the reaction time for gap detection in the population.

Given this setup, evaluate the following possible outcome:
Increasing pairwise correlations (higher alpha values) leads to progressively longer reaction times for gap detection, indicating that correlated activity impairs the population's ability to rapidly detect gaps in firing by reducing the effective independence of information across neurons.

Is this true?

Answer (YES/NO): YES